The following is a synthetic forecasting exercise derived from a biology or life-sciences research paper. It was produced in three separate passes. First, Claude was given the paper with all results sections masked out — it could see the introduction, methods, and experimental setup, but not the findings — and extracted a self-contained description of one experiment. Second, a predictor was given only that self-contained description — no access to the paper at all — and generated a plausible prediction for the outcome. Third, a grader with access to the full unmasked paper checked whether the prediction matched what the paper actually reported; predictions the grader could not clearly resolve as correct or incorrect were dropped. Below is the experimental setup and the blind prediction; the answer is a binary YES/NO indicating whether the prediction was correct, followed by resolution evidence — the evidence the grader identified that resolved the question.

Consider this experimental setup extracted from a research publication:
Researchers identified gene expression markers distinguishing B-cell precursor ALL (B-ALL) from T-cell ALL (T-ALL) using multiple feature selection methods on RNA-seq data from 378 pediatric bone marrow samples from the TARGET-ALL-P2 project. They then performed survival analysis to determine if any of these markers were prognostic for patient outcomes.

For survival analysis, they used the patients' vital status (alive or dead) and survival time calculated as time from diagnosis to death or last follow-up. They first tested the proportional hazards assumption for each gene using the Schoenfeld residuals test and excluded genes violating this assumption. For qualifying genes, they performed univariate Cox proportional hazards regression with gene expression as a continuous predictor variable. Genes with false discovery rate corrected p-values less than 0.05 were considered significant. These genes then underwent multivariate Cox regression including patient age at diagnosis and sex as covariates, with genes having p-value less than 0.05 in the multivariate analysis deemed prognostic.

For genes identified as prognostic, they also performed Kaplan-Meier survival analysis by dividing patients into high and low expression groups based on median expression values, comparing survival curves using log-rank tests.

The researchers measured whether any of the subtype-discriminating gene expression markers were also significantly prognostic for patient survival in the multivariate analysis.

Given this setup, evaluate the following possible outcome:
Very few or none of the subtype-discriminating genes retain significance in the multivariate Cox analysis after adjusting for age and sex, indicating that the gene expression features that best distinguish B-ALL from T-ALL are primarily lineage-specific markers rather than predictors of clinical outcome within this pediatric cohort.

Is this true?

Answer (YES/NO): NO